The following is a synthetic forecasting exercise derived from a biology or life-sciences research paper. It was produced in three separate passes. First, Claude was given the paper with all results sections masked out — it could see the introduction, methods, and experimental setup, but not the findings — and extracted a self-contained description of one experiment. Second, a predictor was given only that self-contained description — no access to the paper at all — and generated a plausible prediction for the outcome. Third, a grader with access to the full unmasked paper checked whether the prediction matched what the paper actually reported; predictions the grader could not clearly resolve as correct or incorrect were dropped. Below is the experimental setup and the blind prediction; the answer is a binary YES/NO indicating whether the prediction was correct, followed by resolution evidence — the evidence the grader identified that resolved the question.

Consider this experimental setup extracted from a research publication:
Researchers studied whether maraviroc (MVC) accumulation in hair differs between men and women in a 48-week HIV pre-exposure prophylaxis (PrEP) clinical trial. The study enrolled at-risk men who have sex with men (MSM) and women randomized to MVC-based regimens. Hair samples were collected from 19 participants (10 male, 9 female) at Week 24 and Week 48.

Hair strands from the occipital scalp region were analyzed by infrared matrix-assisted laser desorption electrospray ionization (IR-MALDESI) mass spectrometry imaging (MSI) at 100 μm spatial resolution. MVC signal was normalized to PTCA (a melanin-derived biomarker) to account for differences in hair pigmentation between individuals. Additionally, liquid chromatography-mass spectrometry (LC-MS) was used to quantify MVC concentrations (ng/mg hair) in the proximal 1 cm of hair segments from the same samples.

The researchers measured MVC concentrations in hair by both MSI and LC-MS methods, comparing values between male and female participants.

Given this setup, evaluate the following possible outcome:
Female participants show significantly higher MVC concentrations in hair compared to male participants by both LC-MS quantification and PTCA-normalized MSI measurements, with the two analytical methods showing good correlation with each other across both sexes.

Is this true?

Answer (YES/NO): NO